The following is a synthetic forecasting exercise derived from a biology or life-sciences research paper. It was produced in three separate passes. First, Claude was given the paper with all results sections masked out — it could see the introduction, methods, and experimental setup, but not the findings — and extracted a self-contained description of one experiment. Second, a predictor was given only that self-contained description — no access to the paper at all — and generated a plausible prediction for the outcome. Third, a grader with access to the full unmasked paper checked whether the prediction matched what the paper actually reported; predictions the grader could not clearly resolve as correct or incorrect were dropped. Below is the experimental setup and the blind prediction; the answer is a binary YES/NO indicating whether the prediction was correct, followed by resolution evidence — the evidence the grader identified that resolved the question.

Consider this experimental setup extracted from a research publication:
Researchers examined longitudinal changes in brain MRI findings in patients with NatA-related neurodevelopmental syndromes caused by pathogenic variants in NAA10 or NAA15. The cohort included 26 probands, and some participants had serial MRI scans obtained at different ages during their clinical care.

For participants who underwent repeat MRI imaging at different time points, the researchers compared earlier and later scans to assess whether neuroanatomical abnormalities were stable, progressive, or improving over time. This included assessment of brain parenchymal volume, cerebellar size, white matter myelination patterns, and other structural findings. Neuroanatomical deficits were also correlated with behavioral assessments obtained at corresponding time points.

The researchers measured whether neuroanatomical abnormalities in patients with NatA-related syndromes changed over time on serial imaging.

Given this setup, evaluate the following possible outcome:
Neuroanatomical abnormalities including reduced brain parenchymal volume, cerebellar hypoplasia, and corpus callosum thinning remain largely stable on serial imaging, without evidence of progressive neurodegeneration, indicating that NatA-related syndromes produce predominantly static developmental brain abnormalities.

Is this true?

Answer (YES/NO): NO